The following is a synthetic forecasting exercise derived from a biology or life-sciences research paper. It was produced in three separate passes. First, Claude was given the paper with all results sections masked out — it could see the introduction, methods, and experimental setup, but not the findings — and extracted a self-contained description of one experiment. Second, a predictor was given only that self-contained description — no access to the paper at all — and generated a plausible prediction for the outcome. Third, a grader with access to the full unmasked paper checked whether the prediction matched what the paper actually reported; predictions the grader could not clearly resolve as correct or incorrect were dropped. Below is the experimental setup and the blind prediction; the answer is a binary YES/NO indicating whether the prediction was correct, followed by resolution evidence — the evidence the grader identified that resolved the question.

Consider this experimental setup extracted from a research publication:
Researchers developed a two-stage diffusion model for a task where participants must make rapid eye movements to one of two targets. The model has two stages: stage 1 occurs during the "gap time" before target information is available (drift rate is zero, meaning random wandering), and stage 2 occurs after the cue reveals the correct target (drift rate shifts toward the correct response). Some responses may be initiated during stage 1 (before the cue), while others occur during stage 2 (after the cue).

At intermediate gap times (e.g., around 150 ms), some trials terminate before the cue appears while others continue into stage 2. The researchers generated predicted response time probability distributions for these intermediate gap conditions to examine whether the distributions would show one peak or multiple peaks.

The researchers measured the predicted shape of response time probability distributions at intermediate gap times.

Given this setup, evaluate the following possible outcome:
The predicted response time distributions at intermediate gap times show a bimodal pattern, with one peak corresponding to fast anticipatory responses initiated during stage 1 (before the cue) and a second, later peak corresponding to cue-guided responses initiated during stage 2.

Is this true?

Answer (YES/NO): YES